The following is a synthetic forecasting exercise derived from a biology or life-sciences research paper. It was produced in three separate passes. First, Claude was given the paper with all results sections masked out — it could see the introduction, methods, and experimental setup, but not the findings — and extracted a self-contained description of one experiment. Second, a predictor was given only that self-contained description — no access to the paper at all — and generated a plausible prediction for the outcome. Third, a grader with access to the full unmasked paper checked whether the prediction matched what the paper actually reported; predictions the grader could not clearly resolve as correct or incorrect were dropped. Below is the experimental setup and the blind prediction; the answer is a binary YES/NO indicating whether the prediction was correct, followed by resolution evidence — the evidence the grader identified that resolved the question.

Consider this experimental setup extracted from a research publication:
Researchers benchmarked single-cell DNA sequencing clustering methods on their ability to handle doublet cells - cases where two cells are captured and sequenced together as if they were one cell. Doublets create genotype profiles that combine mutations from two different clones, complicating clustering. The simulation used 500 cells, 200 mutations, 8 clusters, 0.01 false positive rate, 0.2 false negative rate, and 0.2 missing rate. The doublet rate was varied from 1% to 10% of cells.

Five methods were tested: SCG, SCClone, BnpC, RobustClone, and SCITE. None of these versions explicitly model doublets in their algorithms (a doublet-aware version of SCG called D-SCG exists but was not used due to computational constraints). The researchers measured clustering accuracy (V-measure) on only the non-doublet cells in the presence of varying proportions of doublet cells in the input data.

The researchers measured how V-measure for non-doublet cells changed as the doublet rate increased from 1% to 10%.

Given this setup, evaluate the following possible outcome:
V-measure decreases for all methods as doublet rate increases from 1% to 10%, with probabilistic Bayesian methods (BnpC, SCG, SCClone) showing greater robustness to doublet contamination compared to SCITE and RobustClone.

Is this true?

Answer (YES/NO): NO